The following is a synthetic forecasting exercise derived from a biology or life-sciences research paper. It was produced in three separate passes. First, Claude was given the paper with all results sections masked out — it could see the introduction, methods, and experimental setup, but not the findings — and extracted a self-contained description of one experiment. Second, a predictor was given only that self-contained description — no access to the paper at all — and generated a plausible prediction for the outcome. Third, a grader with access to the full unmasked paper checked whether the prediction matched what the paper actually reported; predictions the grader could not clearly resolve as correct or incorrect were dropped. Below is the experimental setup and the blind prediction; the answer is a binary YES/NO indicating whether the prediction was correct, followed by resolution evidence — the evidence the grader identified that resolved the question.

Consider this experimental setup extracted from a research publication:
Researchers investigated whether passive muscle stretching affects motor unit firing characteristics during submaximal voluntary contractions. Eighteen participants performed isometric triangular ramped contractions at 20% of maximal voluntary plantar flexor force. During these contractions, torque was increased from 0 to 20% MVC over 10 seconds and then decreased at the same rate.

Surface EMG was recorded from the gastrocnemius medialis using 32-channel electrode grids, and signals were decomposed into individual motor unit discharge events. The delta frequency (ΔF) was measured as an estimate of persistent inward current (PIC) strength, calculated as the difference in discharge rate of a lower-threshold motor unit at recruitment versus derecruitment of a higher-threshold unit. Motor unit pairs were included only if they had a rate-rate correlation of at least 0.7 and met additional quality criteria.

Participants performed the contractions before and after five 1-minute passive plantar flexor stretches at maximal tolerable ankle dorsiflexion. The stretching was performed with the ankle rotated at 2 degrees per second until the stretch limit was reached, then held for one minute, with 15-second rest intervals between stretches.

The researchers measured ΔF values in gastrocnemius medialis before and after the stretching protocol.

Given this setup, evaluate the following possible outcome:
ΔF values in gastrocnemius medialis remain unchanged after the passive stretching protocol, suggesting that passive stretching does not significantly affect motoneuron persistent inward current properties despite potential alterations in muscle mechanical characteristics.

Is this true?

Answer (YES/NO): YES